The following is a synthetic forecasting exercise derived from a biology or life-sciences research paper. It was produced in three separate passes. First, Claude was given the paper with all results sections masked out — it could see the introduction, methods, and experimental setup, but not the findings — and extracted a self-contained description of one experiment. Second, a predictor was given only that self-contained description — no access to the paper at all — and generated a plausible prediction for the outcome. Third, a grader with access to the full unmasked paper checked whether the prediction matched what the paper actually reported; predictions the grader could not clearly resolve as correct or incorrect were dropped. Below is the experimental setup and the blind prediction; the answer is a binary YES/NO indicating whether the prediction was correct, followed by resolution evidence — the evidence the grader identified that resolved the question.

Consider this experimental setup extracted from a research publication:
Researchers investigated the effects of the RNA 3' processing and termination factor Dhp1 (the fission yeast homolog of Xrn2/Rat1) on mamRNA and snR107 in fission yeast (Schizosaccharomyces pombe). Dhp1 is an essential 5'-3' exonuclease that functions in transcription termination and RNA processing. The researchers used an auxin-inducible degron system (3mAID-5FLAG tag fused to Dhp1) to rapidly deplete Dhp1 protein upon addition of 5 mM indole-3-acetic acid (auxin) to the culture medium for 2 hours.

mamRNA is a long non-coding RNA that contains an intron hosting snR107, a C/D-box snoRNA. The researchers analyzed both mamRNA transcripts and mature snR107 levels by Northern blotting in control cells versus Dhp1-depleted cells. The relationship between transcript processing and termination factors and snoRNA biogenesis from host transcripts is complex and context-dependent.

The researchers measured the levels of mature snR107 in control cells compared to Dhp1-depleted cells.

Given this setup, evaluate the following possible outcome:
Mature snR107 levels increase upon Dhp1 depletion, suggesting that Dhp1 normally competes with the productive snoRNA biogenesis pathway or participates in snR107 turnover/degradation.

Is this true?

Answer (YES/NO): NO